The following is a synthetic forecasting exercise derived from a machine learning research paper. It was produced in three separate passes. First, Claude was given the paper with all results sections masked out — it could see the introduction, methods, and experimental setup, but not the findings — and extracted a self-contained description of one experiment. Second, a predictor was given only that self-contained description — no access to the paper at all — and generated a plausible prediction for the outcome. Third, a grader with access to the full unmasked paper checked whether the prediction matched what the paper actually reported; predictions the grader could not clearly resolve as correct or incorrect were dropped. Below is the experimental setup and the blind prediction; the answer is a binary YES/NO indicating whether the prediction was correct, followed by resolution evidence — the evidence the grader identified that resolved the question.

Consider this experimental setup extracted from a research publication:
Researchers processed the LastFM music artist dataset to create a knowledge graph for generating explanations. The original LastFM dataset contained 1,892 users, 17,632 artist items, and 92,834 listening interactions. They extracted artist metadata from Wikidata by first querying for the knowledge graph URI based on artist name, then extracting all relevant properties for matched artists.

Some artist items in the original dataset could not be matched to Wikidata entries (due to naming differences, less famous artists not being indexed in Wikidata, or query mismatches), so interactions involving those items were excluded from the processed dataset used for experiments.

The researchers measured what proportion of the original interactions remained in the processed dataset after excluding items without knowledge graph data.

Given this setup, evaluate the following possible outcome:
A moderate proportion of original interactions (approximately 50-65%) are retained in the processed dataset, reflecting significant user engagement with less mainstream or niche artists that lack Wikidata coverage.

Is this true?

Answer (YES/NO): NO